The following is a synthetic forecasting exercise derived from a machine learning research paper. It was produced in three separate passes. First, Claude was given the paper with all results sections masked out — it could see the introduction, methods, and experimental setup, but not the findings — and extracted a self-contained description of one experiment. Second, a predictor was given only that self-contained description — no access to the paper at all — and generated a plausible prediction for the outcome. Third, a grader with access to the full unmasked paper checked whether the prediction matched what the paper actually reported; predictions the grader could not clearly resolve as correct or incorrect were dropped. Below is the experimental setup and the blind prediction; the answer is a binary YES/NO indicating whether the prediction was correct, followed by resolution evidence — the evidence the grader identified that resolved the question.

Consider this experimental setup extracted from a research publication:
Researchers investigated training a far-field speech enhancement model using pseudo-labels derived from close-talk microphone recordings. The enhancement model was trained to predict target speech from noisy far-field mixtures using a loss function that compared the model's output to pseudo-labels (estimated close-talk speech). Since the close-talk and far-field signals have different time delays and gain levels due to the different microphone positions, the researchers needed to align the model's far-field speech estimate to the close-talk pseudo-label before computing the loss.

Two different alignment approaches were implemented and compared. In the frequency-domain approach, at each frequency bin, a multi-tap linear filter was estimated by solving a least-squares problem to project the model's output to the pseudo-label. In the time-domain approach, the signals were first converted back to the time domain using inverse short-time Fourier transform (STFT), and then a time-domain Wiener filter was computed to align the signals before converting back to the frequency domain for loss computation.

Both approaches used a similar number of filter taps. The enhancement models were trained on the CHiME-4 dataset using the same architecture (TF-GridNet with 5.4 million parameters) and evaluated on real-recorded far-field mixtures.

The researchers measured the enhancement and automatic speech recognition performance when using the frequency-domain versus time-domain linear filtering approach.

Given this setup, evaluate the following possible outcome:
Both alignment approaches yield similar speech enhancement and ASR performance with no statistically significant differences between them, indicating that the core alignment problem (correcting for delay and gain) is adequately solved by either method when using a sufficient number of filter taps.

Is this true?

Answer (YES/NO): NO